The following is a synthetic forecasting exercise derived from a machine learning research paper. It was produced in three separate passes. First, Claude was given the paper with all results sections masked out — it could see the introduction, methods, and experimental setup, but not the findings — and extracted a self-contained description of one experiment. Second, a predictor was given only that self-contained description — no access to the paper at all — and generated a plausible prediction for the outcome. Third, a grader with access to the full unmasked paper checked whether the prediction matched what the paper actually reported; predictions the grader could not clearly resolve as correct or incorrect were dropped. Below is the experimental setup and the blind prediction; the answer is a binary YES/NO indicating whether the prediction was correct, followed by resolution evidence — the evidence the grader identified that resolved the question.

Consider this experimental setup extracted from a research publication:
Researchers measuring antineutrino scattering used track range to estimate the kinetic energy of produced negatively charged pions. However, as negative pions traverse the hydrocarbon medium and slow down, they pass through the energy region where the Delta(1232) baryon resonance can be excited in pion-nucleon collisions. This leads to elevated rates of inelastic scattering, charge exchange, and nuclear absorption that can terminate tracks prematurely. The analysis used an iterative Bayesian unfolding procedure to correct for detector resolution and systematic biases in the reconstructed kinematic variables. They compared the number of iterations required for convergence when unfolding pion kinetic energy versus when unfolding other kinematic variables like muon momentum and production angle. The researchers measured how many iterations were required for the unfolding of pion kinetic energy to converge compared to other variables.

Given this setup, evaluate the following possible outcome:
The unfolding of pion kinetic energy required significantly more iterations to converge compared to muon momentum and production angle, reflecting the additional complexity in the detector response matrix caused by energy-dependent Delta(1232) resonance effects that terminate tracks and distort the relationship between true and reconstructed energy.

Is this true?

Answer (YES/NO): YES